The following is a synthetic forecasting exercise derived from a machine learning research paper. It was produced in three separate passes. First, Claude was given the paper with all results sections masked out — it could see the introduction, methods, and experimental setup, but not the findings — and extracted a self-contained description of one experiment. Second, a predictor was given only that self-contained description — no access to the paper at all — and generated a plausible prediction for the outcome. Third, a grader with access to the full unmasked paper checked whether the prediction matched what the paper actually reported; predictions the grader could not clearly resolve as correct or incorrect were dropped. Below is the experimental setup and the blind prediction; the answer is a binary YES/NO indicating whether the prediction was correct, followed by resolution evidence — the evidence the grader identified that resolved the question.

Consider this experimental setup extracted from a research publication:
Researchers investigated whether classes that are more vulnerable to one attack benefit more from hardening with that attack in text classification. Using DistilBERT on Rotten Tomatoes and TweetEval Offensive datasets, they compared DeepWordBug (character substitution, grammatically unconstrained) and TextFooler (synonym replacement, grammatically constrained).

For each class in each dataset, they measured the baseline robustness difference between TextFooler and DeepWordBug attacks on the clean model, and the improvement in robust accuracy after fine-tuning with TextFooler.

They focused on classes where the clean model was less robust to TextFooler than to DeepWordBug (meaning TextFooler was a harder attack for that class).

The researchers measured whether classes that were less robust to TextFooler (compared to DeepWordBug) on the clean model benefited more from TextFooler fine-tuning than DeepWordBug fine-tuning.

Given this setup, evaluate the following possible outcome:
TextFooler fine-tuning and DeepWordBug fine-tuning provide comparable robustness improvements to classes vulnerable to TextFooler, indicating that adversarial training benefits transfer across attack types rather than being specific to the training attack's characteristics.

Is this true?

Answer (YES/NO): NO